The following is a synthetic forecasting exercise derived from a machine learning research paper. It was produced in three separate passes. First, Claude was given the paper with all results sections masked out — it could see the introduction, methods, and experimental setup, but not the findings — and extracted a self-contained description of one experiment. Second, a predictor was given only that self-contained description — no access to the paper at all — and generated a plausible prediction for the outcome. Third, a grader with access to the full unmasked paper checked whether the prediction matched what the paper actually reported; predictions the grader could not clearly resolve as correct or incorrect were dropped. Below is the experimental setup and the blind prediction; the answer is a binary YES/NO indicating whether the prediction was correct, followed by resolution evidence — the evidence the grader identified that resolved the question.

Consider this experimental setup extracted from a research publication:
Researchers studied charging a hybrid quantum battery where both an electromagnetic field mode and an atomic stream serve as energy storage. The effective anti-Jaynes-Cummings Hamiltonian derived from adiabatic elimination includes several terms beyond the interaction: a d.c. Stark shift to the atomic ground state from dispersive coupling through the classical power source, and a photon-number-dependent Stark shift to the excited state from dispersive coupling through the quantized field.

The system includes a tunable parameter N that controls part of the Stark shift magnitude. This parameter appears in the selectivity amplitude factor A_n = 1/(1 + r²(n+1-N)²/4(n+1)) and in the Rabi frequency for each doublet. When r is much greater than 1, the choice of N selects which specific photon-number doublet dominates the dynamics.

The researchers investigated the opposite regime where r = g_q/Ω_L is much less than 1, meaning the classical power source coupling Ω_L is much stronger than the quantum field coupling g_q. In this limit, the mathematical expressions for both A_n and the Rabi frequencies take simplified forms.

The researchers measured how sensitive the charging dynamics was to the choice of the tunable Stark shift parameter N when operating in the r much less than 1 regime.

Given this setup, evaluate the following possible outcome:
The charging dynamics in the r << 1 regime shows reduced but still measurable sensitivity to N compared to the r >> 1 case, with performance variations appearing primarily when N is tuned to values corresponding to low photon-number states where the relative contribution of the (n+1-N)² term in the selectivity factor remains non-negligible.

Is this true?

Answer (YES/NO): NO